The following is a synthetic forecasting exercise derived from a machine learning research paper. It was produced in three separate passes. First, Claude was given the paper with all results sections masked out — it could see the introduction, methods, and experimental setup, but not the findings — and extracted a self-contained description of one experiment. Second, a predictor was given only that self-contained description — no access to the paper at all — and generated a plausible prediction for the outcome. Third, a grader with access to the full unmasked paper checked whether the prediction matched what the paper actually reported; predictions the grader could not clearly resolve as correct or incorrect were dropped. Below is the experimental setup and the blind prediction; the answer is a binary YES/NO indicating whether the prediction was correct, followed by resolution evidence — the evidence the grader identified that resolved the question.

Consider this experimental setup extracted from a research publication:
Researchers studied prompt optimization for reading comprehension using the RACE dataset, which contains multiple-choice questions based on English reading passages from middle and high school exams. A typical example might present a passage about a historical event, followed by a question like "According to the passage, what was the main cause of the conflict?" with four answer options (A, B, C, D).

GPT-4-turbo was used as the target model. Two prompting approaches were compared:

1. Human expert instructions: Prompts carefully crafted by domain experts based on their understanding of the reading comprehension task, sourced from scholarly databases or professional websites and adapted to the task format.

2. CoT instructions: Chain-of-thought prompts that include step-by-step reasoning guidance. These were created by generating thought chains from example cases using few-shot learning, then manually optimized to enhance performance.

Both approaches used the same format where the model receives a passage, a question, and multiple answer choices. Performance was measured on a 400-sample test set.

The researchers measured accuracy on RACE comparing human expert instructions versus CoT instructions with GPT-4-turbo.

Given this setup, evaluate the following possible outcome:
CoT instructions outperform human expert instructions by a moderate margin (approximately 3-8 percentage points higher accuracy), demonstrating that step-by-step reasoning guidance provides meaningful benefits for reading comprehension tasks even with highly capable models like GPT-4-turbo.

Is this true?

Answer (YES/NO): NO